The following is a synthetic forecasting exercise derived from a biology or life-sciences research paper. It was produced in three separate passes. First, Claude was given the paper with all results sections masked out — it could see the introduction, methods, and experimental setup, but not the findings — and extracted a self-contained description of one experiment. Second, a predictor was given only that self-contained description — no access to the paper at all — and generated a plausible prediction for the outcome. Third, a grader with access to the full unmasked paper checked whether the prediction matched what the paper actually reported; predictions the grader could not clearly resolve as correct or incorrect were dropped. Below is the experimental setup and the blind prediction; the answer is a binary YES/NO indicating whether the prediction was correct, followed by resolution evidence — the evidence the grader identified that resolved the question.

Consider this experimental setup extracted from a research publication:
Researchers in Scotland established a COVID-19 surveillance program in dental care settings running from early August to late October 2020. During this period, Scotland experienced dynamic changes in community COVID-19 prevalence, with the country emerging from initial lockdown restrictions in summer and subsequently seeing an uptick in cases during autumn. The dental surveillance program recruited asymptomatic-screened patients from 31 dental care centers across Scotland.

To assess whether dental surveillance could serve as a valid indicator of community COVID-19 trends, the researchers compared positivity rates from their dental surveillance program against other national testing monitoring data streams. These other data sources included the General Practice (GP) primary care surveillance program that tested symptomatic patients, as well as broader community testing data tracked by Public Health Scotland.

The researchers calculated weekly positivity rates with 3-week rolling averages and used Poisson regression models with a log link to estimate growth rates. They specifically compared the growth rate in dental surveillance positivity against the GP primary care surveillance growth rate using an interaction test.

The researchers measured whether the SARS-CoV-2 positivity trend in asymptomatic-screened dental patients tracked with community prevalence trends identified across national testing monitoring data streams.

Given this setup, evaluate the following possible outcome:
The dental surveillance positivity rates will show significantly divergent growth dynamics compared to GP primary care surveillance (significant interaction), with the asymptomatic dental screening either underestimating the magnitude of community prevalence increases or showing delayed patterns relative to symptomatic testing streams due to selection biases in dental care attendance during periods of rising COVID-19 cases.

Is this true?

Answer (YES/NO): NO